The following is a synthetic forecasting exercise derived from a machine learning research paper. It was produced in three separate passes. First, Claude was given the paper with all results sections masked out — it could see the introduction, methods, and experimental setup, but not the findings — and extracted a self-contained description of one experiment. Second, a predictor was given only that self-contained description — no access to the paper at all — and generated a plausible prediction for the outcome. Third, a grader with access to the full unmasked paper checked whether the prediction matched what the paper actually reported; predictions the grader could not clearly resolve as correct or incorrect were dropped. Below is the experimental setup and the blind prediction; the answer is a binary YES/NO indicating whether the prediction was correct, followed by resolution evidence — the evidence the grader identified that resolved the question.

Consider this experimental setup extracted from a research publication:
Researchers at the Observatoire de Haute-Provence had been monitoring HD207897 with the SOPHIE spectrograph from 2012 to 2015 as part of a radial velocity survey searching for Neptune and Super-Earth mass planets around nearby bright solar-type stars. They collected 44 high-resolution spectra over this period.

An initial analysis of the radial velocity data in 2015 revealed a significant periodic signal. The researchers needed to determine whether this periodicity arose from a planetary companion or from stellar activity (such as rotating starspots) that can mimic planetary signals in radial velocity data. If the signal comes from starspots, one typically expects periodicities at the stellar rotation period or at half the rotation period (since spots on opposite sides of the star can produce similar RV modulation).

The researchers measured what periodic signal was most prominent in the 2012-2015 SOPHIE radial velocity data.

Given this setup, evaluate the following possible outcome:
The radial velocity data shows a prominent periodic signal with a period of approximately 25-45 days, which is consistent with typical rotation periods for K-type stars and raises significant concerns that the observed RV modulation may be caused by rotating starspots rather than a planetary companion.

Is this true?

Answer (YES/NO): NO